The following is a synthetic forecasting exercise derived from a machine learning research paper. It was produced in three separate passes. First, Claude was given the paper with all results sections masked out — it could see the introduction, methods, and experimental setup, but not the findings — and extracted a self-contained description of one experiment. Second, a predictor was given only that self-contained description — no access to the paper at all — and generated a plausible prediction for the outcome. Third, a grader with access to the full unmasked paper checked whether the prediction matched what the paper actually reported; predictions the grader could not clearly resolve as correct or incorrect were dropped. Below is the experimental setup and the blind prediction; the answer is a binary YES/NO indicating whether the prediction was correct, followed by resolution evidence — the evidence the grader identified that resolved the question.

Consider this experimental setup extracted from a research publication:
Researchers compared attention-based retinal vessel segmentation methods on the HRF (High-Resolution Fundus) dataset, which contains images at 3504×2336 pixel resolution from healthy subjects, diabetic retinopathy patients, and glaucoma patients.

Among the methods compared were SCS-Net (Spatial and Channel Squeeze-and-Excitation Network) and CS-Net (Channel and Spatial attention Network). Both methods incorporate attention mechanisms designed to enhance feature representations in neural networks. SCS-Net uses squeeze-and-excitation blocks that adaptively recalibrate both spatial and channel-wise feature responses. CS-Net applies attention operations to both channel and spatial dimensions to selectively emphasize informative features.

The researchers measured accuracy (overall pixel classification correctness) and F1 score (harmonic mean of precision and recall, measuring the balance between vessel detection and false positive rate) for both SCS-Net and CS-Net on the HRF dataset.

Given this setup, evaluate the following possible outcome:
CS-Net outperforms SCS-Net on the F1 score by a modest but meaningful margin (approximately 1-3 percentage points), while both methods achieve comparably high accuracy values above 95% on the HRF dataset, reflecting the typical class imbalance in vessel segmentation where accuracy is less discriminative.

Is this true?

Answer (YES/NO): NO